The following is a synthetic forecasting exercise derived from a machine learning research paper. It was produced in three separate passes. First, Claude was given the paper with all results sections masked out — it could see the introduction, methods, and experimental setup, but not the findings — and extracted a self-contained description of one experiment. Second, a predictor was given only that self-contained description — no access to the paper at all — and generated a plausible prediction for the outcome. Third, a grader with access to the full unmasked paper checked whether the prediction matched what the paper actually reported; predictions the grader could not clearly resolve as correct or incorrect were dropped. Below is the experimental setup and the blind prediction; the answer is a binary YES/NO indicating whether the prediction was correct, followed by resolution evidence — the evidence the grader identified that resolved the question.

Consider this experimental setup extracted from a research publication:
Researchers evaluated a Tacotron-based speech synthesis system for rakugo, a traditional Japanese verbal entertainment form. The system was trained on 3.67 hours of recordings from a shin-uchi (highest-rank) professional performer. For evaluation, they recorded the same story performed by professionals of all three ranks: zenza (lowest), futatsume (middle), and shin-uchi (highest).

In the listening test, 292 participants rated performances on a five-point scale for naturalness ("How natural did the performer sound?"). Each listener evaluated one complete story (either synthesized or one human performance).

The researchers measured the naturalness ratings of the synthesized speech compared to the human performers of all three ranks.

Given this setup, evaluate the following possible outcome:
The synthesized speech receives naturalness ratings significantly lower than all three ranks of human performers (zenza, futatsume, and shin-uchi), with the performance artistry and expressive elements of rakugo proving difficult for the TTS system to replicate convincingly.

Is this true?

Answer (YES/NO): NO